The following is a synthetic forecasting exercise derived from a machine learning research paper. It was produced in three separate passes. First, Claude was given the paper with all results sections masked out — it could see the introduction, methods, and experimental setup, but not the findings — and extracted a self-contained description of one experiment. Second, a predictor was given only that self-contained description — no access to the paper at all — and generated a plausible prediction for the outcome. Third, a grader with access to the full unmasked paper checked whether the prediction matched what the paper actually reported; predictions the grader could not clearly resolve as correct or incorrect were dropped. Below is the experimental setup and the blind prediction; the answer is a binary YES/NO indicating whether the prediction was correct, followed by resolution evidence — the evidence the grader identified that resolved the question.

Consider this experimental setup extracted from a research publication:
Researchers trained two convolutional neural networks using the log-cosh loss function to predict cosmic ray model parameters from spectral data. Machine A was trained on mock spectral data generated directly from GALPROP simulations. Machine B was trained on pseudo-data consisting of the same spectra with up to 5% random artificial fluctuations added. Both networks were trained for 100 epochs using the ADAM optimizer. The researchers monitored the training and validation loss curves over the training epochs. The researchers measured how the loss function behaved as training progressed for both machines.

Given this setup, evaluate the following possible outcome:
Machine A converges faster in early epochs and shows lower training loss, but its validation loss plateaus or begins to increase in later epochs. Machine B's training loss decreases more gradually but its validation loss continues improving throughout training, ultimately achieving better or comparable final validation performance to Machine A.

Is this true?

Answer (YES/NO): NO